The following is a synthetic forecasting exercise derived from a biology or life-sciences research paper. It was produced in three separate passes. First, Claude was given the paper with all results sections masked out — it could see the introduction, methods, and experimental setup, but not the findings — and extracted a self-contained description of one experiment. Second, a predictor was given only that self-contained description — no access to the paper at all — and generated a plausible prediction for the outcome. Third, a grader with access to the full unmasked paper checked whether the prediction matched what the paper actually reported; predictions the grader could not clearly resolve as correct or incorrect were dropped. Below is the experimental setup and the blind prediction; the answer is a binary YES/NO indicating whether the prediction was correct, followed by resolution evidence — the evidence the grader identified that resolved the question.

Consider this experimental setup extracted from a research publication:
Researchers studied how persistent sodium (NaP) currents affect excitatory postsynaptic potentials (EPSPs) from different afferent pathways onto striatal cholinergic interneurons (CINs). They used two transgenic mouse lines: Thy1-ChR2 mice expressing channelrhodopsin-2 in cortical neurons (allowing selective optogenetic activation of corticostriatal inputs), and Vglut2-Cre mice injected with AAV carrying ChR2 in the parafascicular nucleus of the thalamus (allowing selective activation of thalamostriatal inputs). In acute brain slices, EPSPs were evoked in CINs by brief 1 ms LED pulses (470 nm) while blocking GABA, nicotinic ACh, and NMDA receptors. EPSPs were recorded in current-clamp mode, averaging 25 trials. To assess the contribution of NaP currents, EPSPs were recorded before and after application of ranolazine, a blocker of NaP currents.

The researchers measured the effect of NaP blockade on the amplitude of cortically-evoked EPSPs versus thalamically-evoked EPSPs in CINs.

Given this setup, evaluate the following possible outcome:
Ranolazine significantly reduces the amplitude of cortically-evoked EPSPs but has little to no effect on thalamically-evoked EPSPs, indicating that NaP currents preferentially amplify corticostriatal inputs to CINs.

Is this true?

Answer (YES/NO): NO